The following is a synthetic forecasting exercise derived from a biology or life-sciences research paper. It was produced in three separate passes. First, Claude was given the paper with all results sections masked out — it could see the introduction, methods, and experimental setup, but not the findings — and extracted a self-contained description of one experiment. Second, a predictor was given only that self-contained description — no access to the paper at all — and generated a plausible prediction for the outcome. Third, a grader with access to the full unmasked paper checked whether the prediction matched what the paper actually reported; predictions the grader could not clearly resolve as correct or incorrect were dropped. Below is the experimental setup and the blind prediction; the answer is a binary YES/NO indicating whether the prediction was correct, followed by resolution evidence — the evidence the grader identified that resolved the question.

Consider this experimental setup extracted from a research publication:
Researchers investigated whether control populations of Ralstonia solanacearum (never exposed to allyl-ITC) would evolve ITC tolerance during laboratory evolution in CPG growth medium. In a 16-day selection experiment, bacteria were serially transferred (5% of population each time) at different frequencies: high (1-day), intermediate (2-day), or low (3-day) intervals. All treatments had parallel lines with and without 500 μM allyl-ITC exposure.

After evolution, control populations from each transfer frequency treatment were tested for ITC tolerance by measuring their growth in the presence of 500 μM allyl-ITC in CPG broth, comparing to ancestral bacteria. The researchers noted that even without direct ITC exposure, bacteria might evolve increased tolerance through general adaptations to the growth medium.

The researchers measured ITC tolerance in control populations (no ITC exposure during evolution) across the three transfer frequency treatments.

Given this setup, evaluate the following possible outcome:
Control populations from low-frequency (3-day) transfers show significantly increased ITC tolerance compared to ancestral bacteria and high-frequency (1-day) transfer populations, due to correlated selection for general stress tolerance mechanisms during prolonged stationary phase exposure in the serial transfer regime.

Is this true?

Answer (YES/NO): NO